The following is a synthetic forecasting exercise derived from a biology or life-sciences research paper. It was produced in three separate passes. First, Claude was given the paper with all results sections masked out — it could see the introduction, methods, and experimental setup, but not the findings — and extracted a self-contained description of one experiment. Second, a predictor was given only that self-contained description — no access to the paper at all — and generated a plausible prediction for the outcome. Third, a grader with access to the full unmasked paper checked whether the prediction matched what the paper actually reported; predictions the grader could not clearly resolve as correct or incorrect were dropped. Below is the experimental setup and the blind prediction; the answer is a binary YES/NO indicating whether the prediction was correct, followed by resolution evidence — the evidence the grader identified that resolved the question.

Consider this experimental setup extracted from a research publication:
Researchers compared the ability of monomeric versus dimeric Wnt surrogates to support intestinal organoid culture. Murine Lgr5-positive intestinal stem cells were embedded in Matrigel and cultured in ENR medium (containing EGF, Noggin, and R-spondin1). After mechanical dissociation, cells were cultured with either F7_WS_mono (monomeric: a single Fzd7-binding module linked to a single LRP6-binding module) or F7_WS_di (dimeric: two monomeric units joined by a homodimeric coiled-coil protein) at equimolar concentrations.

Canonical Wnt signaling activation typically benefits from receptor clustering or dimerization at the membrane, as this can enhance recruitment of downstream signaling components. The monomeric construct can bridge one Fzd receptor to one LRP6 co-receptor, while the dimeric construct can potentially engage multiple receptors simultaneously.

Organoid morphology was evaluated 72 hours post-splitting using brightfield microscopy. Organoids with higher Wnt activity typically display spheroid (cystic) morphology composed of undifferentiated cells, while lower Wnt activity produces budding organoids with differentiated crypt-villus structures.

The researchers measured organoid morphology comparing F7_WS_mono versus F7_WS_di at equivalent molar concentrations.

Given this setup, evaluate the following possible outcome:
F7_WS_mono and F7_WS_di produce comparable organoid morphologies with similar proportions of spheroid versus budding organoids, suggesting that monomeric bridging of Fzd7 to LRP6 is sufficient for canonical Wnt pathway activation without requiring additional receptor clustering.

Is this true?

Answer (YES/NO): NO